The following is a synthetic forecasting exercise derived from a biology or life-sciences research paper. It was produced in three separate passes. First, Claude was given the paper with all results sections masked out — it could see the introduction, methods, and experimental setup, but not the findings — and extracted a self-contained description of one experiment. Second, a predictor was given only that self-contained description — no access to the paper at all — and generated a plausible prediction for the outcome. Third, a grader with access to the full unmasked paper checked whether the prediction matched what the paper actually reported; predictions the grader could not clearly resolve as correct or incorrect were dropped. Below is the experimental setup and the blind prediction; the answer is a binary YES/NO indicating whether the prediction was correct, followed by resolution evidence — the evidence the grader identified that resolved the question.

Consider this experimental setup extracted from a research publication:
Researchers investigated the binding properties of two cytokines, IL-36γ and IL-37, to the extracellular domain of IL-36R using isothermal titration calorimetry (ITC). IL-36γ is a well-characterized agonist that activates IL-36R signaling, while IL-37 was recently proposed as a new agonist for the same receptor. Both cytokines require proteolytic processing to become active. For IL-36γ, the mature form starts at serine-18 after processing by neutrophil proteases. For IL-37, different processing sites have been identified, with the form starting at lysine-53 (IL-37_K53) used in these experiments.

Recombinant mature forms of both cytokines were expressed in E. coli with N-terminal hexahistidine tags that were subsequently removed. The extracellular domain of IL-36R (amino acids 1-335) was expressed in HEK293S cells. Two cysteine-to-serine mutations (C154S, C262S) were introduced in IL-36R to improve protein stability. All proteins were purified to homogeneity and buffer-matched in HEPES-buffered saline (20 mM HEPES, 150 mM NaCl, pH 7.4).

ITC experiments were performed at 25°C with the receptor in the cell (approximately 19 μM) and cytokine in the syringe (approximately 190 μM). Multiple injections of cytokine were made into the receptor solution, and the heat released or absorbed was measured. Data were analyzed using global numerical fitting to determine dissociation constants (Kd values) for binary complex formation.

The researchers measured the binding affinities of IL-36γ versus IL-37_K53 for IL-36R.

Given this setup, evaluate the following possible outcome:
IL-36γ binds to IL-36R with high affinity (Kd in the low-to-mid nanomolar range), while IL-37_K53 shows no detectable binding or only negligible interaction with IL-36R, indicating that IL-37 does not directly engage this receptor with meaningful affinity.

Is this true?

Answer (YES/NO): NO